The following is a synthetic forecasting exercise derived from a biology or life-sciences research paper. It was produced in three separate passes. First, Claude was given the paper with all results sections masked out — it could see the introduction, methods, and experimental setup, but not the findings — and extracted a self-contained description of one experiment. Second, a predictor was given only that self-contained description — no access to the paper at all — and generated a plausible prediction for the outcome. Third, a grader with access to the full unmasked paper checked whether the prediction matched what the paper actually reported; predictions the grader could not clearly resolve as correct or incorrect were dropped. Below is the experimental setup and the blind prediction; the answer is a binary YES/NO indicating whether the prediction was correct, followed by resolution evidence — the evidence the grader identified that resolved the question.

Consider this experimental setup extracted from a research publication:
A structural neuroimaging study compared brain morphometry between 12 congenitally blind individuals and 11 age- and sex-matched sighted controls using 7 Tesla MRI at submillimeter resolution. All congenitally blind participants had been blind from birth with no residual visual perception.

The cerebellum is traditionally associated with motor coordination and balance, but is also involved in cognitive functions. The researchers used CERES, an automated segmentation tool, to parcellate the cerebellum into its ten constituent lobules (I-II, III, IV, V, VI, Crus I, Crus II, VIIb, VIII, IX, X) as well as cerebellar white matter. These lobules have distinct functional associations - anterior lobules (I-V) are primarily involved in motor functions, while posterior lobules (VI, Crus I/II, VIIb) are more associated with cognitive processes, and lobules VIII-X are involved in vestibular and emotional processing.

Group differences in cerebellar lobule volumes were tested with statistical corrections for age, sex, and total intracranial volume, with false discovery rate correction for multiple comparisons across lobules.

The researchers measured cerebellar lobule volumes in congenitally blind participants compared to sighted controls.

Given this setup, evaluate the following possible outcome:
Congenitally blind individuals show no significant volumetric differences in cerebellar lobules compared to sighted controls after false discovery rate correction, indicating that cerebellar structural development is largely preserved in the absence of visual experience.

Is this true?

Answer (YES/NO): NO